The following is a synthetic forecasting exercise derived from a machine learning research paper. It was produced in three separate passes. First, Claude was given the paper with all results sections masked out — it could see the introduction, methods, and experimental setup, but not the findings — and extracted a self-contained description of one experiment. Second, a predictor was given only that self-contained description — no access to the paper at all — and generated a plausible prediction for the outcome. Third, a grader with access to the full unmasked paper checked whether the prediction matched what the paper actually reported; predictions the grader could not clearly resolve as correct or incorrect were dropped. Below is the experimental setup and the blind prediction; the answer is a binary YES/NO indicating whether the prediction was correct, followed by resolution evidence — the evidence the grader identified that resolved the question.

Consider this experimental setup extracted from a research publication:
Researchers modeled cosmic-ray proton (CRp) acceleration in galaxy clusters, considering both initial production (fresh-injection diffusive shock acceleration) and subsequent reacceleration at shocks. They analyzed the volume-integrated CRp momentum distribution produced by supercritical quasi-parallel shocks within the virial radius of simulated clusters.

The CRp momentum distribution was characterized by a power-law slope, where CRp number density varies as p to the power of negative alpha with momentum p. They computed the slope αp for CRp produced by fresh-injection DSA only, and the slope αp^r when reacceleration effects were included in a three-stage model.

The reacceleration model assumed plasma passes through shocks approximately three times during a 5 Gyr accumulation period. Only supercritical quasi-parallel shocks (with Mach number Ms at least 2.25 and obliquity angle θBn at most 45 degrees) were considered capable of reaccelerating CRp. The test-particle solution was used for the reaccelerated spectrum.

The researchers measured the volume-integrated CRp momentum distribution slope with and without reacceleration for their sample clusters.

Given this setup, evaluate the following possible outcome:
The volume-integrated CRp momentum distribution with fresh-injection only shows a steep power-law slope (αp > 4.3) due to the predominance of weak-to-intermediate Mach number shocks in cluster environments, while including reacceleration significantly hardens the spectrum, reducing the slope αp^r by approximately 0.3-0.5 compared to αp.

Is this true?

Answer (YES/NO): NO